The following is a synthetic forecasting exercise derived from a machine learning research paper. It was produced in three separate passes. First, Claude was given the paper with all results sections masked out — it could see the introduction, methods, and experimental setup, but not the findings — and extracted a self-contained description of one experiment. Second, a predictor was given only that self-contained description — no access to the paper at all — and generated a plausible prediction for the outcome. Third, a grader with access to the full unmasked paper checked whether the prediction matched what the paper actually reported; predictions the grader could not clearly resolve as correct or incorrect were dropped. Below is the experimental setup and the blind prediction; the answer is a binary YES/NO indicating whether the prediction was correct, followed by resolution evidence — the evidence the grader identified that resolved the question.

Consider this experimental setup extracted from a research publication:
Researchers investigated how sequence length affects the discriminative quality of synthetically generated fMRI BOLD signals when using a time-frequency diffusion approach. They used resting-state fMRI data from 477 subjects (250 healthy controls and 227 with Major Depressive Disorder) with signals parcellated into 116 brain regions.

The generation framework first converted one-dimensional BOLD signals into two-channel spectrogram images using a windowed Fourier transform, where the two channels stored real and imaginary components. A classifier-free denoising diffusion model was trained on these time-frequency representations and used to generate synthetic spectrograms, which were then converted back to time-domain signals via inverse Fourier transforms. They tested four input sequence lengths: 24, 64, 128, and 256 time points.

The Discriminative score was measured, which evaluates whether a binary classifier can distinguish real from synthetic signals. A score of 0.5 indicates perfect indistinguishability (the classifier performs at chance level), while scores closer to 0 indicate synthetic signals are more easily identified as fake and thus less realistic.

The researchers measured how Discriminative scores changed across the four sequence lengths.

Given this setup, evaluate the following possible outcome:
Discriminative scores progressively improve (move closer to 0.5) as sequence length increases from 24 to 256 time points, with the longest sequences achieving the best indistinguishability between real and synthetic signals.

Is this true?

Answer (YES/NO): NO